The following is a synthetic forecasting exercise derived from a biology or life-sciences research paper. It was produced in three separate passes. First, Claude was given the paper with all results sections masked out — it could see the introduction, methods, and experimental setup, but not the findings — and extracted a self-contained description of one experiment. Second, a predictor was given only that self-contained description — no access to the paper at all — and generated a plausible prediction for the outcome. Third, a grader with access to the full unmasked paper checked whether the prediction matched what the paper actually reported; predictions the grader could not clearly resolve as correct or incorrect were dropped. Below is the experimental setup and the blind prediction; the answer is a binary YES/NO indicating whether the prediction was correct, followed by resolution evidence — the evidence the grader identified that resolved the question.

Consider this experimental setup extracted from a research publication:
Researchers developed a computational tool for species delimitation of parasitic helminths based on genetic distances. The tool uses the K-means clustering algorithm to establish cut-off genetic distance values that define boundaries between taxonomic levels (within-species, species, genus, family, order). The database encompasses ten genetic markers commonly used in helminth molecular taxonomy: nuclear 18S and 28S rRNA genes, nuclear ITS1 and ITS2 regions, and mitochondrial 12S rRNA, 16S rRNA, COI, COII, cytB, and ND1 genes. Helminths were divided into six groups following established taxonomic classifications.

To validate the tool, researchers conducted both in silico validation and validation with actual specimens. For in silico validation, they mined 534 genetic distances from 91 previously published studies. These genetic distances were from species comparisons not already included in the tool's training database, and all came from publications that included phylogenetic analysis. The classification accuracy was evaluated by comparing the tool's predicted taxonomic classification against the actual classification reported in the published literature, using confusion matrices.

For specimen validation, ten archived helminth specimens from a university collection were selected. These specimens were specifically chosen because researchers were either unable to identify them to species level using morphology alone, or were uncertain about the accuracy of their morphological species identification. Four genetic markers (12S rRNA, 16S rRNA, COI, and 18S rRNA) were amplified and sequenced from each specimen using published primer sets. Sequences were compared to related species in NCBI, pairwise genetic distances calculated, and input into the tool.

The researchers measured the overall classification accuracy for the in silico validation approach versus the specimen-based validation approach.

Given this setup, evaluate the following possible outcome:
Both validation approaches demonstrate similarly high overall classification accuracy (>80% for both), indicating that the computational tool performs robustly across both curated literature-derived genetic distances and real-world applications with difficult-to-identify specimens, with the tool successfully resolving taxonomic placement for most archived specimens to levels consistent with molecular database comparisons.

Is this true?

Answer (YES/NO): NO